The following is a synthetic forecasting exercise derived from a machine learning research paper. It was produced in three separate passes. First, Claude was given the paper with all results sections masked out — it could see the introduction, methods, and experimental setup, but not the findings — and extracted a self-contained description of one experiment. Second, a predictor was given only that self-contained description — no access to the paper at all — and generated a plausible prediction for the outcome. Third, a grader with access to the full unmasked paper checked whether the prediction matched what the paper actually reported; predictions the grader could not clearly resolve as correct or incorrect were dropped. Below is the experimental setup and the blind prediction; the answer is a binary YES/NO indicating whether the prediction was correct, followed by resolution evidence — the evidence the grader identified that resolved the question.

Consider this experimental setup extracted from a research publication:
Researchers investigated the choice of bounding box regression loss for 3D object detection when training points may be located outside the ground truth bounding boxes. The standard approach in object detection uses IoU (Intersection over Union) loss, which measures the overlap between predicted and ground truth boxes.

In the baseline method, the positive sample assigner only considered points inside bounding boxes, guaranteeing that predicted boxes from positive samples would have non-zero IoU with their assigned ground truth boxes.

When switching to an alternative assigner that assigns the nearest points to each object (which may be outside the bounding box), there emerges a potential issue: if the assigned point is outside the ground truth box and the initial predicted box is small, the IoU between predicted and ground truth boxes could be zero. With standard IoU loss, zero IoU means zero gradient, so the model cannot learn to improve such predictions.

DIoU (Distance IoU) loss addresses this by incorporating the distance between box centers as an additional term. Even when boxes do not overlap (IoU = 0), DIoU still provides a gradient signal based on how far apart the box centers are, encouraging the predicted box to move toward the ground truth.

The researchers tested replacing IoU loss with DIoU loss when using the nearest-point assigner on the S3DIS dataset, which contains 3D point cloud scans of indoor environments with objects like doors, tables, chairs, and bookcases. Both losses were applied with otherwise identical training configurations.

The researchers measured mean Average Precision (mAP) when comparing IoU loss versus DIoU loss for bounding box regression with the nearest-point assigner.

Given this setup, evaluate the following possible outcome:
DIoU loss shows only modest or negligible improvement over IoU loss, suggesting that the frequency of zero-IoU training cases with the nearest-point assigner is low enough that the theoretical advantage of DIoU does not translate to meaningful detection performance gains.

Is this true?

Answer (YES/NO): NO